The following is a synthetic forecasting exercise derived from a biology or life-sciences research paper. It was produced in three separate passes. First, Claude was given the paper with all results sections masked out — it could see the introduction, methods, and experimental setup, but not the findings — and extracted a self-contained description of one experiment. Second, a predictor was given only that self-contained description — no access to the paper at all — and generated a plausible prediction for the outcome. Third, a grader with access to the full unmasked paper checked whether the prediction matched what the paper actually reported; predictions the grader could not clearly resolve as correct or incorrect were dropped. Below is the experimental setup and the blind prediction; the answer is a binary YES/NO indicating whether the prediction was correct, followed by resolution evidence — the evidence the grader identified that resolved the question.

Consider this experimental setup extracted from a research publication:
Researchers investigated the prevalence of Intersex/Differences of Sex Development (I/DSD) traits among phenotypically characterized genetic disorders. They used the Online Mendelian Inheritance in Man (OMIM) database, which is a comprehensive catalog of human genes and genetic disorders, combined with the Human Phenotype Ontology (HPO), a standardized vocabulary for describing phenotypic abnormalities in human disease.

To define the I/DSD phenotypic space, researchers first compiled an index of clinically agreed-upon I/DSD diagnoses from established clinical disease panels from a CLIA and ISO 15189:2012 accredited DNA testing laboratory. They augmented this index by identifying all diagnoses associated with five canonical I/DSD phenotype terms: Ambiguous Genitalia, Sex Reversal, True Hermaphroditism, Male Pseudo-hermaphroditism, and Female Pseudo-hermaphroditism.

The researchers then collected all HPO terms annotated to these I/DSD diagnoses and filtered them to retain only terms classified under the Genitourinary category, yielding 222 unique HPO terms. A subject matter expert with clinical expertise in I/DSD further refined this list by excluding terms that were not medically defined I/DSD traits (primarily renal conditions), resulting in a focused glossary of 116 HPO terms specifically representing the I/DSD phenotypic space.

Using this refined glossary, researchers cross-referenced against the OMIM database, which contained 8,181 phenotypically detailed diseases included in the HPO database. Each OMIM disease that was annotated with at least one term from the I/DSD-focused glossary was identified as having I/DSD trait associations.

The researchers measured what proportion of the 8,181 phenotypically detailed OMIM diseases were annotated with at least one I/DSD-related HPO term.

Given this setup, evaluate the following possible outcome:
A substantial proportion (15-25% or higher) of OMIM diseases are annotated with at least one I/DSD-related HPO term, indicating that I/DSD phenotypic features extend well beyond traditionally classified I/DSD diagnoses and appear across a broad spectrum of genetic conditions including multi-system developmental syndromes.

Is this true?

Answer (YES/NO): YES